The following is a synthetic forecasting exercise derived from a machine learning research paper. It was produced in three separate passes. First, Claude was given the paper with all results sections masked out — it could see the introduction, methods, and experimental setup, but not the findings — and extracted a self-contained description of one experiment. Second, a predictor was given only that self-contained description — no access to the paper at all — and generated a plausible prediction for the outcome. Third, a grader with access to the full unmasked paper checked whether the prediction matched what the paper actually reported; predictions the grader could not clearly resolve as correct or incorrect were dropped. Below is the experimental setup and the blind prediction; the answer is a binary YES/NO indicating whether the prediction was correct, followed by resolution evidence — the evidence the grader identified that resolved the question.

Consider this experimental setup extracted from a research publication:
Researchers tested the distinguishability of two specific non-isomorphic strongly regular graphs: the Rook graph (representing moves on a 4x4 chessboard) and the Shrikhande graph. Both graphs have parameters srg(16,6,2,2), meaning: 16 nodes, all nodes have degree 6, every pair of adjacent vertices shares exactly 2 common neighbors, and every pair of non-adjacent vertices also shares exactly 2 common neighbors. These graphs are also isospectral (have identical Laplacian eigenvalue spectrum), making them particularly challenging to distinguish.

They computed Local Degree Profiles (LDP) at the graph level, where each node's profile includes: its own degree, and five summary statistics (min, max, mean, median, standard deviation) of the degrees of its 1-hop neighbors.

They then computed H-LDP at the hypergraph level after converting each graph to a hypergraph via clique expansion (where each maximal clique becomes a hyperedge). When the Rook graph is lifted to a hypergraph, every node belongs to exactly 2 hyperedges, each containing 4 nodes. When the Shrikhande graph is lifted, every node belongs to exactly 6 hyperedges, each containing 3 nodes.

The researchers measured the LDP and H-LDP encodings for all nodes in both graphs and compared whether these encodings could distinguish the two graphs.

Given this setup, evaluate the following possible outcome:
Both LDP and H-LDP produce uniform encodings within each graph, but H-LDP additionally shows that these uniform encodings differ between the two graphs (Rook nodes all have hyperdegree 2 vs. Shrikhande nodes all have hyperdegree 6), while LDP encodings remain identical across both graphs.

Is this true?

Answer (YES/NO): YES